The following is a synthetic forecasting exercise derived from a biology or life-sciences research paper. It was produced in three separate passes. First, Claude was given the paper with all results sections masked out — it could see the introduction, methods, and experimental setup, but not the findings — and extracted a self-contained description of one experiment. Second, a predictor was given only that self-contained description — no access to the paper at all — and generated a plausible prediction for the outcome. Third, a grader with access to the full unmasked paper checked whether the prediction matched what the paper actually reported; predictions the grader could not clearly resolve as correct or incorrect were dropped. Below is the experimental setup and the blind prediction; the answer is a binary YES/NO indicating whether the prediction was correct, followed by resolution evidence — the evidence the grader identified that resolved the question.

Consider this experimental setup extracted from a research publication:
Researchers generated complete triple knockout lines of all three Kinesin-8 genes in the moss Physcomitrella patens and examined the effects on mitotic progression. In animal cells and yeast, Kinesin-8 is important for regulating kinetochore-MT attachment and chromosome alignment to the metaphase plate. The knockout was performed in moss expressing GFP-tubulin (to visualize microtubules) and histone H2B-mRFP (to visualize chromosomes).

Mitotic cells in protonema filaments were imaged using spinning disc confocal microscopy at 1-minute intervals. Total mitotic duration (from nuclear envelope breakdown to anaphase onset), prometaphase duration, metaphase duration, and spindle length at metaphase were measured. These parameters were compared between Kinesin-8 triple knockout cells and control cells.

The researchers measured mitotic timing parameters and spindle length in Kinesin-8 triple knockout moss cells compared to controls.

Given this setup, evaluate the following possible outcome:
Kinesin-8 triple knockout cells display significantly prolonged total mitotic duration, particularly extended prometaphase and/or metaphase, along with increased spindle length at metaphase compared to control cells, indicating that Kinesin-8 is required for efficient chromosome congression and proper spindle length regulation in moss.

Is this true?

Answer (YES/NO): NO